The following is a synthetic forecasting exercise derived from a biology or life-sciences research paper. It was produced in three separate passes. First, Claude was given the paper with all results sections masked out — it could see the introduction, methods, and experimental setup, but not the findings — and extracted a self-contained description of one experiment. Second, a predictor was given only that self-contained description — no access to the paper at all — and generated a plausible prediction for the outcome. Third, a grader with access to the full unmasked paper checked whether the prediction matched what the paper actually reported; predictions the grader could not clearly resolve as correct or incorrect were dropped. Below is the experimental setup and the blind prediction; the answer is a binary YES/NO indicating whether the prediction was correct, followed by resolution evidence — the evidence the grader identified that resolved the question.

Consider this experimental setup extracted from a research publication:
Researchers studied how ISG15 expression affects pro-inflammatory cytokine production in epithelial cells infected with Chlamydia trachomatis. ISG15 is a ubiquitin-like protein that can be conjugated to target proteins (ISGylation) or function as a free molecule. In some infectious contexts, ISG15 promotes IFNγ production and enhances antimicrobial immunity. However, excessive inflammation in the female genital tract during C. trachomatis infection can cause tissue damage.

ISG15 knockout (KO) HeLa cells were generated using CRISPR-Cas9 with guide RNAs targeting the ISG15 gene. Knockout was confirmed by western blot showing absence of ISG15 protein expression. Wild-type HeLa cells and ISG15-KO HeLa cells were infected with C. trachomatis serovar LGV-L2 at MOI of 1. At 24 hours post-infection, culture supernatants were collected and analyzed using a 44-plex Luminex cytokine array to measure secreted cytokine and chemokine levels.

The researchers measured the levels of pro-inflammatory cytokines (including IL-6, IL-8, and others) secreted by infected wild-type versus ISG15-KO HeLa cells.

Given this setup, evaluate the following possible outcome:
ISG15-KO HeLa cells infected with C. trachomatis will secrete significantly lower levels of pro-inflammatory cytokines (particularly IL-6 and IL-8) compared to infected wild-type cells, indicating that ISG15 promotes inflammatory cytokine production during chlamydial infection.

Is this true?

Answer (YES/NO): NO